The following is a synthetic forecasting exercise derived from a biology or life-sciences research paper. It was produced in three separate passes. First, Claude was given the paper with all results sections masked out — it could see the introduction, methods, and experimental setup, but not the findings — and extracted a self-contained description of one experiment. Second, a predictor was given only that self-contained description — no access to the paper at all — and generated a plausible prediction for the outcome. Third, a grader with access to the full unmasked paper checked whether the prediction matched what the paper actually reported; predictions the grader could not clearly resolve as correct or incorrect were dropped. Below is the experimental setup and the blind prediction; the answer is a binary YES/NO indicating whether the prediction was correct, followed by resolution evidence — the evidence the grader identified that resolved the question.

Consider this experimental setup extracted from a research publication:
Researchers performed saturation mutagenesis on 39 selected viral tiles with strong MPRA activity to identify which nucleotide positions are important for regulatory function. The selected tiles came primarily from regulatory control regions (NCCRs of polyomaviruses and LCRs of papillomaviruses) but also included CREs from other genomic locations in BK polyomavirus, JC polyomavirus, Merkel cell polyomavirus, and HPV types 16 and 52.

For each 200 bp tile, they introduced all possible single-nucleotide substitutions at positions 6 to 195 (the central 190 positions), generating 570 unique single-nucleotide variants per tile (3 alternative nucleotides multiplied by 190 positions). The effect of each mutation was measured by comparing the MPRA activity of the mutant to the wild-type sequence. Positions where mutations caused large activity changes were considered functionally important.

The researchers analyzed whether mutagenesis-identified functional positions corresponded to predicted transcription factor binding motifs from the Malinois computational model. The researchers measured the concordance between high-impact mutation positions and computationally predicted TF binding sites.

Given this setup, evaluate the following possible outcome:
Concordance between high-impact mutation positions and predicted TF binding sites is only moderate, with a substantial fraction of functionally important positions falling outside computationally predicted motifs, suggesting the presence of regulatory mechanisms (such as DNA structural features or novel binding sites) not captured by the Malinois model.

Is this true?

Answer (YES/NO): NO